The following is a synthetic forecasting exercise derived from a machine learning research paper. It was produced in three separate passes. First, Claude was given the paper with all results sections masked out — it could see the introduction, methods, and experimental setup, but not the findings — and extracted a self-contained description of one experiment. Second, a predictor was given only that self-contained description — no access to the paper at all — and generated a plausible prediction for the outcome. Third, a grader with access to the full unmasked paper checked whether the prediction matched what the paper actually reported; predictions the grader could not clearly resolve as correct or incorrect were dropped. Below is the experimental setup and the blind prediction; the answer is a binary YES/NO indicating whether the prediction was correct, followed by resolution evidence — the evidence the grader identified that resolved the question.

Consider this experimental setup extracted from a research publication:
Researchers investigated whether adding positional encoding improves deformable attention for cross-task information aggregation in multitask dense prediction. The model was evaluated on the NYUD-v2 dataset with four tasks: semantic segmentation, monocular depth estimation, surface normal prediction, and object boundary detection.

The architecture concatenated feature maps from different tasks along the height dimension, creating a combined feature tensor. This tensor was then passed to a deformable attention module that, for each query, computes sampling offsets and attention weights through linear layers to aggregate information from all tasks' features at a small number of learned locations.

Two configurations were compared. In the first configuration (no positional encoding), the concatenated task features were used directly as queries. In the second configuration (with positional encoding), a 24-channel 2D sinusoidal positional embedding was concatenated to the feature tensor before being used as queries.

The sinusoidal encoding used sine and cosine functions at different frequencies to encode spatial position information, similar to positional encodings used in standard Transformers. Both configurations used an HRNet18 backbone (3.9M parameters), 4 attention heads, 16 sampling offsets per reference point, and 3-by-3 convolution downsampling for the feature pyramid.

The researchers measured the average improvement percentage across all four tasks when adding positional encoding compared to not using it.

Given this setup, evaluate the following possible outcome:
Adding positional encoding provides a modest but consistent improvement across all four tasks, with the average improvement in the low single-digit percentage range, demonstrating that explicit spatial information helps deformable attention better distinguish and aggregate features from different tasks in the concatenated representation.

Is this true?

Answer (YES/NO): NO